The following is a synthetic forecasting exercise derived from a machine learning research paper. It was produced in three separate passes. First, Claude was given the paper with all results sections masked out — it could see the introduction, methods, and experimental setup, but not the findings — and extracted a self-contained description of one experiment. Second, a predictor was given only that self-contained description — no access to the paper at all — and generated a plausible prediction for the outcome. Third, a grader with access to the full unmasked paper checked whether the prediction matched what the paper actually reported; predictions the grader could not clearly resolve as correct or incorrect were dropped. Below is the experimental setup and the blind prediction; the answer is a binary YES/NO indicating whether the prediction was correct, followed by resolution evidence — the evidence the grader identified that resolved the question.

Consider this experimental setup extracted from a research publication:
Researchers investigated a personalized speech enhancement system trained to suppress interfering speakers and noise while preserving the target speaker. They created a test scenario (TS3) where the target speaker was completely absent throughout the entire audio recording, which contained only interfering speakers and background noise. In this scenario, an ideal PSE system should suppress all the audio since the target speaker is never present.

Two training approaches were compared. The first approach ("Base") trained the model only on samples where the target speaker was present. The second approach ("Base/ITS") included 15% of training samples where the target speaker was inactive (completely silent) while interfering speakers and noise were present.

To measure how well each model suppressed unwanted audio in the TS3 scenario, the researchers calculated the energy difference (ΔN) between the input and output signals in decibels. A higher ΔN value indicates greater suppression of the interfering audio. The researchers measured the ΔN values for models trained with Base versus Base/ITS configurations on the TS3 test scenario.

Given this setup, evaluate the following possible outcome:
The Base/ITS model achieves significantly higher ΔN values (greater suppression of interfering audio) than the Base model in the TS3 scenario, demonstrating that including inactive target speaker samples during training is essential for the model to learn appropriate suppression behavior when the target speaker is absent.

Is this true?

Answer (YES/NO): YES